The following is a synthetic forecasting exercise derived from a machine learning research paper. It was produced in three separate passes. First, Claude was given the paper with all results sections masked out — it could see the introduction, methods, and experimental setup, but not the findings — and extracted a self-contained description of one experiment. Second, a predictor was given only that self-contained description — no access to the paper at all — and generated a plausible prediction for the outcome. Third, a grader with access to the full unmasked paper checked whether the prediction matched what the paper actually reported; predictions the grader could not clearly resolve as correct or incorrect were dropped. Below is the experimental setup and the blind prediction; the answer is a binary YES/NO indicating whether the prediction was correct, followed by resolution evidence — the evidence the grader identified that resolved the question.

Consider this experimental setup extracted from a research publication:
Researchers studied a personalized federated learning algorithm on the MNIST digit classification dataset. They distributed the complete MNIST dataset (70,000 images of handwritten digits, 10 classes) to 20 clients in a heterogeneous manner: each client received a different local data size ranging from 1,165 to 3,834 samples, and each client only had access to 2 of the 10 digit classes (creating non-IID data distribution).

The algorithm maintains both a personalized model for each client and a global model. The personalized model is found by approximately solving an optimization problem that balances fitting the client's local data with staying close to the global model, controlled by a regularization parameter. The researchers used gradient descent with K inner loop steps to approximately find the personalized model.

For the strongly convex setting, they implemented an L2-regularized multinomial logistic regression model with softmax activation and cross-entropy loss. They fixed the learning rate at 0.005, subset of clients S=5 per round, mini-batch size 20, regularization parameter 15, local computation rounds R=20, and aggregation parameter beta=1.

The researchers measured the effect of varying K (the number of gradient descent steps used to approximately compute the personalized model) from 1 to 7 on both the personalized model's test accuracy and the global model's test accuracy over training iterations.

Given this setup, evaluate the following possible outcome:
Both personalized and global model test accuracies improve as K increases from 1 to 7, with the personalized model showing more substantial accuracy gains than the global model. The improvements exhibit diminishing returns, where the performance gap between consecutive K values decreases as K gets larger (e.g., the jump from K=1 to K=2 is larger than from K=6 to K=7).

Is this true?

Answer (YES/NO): NO